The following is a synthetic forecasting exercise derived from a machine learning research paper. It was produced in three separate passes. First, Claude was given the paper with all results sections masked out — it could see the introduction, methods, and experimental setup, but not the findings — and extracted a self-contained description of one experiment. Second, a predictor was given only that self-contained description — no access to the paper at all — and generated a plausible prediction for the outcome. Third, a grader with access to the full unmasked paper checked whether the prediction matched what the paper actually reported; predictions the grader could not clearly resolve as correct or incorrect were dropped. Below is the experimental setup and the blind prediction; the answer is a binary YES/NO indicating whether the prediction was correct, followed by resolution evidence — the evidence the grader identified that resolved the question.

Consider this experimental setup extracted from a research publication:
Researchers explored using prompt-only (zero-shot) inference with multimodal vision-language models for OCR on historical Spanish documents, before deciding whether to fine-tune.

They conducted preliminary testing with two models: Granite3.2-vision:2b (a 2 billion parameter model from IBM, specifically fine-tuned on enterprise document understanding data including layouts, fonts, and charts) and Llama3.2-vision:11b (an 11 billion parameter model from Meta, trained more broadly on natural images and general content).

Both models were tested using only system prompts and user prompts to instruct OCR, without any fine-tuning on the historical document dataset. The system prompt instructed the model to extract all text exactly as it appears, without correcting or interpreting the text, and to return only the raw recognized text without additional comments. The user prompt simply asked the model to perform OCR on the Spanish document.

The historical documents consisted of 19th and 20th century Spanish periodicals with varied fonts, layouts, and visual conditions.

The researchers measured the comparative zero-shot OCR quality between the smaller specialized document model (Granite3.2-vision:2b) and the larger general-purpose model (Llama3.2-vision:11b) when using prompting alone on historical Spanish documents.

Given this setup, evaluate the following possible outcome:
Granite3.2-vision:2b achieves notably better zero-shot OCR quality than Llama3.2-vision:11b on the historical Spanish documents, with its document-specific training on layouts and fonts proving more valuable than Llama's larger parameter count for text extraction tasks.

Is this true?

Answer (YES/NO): NO